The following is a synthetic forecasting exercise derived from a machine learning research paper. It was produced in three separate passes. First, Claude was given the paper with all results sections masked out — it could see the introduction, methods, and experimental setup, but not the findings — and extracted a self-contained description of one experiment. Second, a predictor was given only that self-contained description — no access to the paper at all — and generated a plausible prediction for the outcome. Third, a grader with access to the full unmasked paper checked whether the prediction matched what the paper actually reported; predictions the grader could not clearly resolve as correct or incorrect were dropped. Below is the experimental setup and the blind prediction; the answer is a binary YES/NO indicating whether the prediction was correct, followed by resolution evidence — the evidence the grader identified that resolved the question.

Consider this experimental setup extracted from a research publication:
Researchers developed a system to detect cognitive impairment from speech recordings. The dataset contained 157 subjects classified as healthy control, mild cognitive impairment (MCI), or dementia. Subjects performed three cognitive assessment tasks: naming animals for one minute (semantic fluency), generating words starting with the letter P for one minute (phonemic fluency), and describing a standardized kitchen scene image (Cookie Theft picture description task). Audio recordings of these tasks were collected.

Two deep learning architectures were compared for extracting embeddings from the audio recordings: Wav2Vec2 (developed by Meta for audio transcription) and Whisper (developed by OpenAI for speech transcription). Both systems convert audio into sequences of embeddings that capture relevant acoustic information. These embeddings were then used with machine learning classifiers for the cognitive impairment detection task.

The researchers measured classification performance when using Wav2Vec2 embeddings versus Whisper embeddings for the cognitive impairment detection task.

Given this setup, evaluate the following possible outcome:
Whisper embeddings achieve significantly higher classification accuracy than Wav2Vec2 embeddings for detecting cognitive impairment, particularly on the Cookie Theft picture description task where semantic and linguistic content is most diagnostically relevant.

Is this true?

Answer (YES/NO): NO